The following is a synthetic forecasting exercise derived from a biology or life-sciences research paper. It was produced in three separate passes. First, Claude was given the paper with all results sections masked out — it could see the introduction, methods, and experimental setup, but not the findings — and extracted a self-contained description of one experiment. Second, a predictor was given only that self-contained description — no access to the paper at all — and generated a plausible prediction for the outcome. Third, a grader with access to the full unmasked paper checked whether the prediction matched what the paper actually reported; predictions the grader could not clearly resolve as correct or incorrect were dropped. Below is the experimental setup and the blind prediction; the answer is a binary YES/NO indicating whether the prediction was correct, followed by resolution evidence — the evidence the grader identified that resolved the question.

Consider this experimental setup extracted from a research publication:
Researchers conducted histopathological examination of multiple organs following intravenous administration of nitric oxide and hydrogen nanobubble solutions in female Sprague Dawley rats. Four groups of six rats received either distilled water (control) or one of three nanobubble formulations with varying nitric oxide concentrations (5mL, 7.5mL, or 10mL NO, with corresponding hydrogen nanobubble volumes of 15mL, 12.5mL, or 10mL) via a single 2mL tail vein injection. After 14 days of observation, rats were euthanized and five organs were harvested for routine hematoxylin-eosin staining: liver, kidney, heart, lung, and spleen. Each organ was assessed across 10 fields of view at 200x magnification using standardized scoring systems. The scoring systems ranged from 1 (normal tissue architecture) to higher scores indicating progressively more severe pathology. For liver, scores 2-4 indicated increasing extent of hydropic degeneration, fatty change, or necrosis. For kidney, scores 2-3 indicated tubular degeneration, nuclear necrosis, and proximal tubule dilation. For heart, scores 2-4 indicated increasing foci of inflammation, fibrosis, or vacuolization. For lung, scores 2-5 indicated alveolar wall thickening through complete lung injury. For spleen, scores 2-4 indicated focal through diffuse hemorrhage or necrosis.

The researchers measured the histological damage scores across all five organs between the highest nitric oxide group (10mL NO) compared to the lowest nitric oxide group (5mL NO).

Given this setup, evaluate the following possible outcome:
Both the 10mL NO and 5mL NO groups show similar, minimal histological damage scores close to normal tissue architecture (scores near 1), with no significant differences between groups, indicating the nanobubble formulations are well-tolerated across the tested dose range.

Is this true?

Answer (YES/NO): NO